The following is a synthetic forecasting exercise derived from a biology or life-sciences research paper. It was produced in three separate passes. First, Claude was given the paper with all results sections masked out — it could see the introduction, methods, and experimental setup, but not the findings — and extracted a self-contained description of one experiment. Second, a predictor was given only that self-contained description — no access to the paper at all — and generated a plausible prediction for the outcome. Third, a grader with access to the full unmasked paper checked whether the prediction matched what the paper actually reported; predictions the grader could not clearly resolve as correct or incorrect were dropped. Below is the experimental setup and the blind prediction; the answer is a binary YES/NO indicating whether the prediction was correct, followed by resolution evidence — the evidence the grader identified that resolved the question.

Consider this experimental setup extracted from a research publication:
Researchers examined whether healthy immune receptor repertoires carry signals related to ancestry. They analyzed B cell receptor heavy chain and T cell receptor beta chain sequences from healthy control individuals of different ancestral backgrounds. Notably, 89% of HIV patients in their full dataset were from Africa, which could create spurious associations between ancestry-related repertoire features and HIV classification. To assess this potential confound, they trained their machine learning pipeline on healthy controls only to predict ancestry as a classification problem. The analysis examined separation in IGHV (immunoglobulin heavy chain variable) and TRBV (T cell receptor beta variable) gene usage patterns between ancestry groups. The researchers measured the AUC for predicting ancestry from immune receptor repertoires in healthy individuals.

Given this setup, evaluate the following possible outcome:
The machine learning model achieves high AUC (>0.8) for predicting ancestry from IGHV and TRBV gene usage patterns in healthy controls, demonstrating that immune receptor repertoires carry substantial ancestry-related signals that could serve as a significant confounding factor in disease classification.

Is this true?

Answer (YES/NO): NO